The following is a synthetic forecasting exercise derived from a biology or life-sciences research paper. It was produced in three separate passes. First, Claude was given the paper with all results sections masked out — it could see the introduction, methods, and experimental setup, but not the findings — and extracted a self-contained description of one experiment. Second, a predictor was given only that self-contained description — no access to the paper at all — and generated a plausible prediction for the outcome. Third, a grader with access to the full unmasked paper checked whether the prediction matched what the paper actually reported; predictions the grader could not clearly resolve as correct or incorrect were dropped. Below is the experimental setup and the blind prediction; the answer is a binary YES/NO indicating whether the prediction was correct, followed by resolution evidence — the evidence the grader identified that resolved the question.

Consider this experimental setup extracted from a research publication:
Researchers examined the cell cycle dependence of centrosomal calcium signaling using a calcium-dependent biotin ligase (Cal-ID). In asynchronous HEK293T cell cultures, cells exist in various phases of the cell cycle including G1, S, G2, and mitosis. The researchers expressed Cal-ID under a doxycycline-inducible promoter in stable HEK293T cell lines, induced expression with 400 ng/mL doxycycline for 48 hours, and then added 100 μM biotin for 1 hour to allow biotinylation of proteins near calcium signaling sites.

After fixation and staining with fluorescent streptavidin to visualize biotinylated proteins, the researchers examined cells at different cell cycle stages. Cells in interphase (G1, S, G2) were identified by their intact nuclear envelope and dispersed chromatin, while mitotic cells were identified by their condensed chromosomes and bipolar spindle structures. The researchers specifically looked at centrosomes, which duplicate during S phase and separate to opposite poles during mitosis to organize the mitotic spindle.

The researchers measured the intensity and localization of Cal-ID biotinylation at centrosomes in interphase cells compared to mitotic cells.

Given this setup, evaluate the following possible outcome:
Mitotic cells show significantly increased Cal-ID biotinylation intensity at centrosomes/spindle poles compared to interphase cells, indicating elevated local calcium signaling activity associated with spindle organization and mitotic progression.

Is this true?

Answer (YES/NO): YES